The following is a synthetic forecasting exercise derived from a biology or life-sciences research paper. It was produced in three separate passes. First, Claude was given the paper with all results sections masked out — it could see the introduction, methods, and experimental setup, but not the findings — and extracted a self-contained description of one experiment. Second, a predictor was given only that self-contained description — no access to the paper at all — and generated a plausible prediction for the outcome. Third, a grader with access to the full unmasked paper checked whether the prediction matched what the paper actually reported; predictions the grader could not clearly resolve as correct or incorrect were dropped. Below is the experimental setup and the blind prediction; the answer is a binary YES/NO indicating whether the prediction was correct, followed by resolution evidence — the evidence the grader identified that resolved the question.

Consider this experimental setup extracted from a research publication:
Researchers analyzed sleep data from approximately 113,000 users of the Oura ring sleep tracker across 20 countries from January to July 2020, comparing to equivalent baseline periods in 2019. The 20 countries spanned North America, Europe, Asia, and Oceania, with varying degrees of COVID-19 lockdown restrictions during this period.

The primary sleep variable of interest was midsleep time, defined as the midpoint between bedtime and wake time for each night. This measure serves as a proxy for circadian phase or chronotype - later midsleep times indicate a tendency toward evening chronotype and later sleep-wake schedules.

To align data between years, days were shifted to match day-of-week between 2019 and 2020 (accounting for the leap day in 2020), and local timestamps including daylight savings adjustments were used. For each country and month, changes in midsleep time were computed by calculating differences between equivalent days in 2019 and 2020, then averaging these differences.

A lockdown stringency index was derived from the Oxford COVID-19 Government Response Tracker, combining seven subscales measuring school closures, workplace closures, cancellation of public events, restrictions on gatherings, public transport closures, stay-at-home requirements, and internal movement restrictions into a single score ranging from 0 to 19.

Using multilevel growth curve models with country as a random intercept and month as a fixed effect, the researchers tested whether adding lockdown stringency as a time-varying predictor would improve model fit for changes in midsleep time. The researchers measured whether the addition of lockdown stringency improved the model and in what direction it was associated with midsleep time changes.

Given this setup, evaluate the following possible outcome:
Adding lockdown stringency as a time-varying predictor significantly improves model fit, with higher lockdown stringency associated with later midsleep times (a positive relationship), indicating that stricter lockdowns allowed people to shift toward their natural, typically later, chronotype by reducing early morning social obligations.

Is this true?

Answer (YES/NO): YES